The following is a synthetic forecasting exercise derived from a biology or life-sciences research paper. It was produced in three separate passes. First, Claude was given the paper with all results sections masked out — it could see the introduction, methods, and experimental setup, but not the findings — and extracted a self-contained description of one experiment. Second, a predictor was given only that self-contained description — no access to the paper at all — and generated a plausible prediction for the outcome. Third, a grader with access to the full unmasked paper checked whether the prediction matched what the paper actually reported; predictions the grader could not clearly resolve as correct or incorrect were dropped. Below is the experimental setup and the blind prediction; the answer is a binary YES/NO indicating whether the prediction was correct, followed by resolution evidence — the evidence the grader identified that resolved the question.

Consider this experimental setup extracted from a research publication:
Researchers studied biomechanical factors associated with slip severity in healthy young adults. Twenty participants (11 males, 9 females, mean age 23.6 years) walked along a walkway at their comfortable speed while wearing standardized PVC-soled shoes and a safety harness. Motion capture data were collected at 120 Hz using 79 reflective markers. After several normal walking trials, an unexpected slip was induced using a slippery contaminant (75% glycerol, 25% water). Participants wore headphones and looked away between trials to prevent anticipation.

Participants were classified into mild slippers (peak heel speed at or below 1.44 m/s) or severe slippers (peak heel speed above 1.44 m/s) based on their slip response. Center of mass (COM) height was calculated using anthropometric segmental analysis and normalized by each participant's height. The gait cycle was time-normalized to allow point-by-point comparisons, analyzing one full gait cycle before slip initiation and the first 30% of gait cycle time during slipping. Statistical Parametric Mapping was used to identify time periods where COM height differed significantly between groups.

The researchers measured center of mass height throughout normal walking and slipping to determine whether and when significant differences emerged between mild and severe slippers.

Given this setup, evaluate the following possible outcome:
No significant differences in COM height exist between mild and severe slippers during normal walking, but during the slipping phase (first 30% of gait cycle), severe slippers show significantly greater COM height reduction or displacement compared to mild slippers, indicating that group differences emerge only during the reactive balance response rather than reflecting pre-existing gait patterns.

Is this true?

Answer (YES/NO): YES